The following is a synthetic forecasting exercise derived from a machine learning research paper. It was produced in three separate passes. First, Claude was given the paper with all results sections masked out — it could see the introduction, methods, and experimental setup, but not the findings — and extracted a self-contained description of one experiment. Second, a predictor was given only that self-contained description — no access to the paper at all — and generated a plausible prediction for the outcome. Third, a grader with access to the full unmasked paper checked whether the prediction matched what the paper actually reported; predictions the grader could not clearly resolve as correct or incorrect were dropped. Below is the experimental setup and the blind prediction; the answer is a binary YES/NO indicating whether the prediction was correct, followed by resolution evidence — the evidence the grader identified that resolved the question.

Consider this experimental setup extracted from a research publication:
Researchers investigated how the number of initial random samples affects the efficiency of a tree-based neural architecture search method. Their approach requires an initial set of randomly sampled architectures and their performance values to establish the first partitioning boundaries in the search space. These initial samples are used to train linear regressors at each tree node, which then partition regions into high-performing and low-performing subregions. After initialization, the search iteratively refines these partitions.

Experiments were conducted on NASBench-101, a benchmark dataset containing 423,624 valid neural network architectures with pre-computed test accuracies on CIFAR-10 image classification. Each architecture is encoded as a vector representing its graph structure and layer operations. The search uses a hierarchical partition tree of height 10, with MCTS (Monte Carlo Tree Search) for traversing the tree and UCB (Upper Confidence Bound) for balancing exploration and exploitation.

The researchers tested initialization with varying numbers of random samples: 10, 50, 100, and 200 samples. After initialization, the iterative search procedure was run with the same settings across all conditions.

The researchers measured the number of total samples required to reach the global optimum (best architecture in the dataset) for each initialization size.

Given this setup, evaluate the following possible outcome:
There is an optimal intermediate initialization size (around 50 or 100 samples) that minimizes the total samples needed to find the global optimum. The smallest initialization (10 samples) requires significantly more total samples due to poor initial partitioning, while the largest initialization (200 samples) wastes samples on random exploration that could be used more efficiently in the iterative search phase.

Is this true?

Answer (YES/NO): NO